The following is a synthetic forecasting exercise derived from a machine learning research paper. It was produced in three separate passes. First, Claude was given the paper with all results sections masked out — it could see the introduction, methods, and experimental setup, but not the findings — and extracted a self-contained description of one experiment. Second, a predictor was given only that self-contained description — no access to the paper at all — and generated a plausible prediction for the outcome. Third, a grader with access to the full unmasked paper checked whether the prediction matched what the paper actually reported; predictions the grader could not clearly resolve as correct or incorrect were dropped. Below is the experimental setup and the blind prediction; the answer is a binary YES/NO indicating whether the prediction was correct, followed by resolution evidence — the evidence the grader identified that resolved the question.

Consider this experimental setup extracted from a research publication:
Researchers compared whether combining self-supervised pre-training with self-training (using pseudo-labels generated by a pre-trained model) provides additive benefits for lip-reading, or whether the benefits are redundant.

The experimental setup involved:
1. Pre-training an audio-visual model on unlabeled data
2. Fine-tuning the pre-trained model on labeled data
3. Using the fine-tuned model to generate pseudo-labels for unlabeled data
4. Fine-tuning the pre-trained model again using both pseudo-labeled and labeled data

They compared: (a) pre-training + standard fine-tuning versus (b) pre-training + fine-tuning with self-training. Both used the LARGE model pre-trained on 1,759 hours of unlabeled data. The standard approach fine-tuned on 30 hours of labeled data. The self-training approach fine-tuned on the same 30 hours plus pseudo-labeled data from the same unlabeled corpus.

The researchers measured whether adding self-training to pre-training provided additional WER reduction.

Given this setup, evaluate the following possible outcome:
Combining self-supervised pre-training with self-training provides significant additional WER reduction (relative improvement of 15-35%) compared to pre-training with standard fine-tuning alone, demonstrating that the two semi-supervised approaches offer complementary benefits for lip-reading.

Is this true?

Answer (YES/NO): NO